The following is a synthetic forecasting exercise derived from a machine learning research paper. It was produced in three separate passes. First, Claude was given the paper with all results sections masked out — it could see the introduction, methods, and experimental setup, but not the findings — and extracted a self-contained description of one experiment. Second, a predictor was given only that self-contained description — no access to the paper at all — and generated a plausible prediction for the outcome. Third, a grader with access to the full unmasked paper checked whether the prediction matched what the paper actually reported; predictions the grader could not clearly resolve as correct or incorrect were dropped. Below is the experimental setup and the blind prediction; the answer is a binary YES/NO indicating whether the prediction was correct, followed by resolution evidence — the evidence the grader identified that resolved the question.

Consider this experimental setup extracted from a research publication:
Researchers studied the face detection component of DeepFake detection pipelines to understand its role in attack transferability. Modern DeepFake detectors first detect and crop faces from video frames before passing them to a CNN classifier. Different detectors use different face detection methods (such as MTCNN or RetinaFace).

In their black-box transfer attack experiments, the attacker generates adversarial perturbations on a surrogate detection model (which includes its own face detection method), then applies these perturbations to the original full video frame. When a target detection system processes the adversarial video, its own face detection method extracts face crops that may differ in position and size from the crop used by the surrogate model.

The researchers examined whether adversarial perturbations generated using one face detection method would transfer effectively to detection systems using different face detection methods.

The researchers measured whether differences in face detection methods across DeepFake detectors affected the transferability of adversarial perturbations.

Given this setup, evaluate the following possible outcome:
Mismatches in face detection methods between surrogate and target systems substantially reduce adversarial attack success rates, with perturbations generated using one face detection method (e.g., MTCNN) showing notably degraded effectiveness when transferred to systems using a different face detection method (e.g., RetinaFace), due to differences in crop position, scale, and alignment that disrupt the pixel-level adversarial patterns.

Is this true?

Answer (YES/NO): YES